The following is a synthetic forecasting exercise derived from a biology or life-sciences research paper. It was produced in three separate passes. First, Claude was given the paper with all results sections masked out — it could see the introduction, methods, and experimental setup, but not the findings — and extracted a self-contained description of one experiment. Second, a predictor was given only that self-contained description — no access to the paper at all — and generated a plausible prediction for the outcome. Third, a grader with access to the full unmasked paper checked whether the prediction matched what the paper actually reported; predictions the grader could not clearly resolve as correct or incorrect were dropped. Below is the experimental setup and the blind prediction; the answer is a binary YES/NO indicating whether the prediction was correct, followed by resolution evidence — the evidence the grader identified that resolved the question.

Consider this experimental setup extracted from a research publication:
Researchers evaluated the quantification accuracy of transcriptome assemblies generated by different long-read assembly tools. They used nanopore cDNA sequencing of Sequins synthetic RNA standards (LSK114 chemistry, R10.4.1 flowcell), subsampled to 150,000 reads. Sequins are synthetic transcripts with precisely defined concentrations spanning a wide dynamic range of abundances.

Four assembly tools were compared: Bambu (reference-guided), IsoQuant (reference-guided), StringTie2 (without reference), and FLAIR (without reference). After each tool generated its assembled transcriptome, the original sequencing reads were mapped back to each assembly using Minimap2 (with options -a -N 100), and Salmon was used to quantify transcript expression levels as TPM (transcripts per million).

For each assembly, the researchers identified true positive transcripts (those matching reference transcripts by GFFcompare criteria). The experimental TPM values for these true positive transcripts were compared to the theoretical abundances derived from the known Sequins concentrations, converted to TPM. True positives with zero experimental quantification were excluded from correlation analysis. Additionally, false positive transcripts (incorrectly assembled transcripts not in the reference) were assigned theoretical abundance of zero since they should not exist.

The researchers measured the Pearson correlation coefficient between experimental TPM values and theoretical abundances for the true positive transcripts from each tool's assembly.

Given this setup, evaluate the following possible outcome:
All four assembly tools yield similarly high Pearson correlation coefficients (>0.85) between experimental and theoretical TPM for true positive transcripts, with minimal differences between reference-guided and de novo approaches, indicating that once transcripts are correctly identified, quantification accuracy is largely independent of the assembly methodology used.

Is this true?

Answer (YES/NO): NO